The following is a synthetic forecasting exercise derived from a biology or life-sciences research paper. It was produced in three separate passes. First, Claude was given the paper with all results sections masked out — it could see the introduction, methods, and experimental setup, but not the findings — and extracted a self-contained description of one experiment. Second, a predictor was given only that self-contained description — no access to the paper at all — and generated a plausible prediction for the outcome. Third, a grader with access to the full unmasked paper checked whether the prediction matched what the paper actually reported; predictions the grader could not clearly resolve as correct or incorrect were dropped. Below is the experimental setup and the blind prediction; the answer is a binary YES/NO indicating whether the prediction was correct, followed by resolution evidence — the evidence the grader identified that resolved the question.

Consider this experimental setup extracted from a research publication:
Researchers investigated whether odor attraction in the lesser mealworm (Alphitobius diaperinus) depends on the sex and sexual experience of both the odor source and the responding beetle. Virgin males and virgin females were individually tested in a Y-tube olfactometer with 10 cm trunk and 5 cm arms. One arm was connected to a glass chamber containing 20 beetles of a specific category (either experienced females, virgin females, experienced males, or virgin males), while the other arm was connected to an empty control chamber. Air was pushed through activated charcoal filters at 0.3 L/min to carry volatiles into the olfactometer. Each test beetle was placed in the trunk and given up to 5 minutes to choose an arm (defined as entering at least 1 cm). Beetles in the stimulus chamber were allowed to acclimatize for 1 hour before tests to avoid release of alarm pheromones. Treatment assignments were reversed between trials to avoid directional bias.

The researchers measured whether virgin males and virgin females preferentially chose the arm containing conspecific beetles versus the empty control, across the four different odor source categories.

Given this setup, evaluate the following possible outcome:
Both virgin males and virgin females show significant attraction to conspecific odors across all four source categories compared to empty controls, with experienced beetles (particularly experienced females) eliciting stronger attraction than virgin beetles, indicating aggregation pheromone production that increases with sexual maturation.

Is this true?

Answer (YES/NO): NO